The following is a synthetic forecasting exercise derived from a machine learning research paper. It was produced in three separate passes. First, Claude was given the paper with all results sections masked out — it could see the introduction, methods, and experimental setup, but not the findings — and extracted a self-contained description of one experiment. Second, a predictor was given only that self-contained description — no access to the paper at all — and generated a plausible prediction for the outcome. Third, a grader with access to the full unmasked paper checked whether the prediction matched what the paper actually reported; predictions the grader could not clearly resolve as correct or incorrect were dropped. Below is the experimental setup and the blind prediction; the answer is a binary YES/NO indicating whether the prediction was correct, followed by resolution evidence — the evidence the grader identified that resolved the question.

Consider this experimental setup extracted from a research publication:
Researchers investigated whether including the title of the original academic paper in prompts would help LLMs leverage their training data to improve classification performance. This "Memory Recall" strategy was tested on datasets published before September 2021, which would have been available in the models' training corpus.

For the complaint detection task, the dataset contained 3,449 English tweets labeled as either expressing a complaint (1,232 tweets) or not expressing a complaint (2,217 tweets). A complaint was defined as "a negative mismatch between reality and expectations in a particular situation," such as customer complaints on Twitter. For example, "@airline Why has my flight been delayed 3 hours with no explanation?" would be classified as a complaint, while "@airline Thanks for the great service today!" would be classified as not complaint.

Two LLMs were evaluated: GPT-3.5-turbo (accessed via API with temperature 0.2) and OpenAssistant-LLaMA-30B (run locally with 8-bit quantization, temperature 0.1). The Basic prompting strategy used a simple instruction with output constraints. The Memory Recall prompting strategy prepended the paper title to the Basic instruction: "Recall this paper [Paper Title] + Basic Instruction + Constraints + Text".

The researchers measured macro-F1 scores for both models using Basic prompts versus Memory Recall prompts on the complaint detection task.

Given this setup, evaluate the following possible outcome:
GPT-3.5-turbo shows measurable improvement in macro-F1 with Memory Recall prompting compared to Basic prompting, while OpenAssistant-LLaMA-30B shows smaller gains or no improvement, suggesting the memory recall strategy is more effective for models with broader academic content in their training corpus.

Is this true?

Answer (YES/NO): NO